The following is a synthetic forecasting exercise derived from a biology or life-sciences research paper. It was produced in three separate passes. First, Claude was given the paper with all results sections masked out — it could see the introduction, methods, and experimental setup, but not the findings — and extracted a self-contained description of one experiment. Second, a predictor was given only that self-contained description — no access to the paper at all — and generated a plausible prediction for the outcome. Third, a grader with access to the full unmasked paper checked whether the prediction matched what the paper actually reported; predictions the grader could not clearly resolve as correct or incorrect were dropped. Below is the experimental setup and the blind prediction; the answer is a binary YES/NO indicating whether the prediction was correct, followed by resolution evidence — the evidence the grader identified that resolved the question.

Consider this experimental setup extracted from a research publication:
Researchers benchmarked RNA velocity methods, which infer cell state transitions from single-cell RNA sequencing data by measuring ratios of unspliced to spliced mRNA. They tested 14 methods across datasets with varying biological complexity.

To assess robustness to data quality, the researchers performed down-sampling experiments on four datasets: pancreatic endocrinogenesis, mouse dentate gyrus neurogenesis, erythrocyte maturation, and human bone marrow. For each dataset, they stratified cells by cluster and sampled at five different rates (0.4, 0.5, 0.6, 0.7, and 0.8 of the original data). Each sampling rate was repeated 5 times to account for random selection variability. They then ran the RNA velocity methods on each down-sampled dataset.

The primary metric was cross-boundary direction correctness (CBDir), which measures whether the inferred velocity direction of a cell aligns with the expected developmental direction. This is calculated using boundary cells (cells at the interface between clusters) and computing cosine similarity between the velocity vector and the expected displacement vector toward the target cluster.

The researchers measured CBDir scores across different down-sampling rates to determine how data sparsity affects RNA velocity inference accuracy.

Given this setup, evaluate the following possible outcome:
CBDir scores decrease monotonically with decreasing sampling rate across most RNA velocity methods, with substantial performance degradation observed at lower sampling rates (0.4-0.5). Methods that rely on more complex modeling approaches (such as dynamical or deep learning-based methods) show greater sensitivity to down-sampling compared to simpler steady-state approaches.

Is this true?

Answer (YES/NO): NO